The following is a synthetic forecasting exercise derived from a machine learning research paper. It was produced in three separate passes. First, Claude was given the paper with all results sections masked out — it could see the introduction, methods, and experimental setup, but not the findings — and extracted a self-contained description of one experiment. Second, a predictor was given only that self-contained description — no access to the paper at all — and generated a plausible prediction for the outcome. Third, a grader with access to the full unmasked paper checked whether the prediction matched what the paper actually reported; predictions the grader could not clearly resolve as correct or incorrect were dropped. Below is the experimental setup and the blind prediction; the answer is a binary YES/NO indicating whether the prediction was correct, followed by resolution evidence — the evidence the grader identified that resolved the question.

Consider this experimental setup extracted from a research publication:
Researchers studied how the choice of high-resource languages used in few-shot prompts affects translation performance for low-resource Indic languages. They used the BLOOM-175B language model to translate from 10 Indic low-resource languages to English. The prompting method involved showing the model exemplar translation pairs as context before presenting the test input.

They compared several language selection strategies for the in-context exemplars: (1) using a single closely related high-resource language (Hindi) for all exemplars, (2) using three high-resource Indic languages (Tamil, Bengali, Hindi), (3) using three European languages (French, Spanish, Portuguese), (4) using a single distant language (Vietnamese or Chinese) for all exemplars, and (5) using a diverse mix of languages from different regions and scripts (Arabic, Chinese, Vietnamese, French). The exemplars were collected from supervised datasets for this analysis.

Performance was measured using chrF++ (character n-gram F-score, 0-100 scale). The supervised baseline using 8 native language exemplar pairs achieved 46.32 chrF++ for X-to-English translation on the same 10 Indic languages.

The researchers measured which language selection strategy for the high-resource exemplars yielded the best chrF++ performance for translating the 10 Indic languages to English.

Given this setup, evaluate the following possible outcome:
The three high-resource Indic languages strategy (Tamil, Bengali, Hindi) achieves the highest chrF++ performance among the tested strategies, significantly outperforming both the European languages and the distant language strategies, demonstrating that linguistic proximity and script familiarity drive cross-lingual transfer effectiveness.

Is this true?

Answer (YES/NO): NO